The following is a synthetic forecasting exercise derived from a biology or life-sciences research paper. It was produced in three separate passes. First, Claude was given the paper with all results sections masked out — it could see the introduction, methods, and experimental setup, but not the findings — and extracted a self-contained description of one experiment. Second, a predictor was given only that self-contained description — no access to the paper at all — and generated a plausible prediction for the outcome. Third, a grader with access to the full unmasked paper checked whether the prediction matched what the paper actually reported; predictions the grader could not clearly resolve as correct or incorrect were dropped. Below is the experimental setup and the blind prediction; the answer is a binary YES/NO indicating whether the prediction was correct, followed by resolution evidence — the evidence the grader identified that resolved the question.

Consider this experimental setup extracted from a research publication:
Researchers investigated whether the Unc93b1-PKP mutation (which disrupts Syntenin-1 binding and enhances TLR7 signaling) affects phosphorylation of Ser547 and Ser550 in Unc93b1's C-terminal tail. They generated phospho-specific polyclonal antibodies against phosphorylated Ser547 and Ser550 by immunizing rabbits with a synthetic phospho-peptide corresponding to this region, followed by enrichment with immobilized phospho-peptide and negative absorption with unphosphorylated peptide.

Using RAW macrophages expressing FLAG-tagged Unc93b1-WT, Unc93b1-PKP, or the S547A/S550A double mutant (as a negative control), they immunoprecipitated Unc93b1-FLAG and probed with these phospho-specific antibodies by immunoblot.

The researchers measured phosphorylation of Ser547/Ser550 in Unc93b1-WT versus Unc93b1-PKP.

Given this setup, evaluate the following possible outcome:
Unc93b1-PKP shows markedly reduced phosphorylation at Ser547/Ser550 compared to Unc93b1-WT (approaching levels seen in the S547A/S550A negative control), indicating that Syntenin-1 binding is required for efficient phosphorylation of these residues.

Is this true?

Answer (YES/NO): NO